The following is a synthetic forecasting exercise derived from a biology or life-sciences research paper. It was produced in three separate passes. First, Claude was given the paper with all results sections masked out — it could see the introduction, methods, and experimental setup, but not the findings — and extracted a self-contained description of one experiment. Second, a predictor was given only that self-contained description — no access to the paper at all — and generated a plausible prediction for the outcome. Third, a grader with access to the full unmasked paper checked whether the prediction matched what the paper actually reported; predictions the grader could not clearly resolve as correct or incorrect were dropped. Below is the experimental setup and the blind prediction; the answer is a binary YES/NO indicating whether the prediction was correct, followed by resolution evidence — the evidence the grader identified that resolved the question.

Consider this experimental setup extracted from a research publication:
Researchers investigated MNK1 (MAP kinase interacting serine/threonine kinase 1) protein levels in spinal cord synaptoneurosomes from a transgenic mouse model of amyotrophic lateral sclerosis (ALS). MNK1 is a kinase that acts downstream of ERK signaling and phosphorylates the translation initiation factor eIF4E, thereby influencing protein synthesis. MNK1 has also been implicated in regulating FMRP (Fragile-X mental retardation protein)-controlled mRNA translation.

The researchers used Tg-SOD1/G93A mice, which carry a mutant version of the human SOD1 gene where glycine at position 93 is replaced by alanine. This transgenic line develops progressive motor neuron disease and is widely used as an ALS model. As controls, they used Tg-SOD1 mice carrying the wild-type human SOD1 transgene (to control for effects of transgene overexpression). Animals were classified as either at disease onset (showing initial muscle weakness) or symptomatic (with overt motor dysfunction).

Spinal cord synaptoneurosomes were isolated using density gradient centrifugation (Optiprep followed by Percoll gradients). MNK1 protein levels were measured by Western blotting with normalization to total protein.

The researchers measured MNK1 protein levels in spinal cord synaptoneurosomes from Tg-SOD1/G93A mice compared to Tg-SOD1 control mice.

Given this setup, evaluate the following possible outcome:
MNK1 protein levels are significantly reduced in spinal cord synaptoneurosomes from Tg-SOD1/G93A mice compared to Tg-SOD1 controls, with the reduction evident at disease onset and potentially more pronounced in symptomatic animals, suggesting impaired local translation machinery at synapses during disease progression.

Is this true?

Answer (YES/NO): NO